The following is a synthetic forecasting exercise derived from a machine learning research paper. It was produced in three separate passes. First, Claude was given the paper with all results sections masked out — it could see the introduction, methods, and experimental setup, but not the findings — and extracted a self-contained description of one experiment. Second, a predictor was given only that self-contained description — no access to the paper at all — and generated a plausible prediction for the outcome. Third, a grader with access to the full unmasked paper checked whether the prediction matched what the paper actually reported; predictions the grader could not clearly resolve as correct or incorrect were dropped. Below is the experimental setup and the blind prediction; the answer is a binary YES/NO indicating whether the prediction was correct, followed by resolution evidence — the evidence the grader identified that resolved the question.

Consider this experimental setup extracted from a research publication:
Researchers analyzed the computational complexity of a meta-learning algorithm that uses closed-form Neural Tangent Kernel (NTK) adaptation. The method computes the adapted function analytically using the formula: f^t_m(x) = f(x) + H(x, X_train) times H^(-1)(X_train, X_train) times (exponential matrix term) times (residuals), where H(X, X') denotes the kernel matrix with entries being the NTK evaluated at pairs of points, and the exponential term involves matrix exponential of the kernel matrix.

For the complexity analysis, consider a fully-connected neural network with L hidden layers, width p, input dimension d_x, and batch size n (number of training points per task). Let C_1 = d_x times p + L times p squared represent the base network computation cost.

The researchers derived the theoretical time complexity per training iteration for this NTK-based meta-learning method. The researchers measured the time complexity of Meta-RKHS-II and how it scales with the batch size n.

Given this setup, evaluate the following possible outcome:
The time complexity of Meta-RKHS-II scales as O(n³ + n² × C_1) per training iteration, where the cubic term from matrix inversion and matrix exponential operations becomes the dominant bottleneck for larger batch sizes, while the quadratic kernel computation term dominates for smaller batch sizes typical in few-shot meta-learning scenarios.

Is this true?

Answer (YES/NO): NO